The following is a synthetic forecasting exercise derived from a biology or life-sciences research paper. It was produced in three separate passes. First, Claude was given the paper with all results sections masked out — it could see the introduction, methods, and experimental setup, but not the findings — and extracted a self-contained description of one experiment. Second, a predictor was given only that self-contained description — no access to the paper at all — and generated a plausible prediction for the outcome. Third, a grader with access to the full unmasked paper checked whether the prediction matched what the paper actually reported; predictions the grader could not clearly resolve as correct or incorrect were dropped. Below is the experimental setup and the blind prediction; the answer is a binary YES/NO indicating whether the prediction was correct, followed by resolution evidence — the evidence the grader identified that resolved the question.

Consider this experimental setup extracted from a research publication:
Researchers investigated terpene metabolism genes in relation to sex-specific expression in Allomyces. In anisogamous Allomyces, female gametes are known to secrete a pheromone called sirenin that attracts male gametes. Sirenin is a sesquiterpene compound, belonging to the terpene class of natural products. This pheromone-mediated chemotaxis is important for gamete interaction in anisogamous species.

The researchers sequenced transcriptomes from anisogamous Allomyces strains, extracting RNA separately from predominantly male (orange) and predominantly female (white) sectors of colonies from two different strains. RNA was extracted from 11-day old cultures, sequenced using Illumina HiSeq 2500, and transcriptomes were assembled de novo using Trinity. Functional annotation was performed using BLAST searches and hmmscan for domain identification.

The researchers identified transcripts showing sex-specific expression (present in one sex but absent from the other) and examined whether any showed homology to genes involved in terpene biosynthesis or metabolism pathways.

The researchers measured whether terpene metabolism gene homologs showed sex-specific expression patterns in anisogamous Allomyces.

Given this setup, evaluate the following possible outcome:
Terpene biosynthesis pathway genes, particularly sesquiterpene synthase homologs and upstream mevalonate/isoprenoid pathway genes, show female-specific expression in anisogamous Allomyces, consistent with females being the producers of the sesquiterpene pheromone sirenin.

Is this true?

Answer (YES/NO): NO